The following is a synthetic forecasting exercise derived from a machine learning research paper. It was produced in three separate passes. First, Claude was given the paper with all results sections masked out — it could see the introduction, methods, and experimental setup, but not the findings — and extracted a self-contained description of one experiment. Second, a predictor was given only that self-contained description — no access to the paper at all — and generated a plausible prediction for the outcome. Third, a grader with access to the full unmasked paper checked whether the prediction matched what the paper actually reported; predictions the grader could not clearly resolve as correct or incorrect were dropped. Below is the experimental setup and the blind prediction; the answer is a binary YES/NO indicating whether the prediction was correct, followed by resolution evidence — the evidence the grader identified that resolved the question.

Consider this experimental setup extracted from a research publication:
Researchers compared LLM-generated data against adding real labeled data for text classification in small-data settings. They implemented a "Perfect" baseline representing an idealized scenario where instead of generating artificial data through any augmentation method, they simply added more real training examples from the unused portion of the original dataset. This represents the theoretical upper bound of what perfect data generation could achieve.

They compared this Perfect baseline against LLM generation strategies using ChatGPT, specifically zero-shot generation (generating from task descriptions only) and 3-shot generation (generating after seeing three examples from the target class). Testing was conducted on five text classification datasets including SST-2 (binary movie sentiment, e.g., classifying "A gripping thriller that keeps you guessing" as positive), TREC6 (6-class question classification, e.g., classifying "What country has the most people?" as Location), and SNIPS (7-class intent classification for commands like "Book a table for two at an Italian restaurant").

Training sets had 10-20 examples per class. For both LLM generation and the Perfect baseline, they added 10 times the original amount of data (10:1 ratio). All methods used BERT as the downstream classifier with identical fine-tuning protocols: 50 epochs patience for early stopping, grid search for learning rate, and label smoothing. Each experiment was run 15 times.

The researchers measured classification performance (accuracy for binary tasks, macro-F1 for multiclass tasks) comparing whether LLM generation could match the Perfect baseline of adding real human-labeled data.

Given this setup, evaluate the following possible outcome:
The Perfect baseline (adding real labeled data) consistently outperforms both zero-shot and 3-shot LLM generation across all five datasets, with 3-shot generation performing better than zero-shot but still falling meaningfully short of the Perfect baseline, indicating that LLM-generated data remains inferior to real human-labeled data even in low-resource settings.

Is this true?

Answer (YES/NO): NO